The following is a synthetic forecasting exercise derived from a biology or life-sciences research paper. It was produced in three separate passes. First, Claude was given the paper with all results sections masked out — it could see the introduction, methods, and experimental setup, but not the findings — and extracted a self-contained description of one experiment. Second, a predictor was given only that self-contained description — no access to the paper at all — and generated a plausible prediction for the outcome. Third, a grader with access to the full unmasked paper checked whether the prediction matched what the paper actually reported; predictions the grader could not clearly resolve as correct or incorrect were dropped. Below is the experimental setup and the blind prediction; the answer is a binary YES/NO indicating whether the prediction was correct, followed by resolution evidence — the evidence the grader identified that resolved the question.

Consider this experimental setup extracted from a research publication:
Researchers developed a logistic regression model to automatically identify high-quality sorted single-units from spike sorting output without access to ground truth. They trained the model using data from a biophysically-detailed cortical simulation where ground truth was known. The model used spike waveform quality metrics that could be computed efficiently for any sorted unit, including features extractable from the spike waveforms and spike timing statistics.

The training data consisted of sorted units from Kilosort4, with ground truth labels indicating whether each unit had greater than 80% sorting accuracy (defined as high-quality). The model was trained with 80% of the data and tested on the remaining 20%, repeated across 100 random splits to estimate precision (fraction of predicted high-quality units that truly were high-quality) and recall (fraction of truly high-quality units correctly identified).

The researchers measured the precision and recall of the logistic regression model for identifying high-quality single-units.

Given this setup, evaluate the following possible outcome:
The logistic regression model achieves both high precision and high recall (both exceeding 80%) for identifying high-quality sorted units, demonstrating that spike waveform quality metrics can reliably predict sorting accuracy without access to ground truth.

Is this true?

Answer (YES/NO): NO